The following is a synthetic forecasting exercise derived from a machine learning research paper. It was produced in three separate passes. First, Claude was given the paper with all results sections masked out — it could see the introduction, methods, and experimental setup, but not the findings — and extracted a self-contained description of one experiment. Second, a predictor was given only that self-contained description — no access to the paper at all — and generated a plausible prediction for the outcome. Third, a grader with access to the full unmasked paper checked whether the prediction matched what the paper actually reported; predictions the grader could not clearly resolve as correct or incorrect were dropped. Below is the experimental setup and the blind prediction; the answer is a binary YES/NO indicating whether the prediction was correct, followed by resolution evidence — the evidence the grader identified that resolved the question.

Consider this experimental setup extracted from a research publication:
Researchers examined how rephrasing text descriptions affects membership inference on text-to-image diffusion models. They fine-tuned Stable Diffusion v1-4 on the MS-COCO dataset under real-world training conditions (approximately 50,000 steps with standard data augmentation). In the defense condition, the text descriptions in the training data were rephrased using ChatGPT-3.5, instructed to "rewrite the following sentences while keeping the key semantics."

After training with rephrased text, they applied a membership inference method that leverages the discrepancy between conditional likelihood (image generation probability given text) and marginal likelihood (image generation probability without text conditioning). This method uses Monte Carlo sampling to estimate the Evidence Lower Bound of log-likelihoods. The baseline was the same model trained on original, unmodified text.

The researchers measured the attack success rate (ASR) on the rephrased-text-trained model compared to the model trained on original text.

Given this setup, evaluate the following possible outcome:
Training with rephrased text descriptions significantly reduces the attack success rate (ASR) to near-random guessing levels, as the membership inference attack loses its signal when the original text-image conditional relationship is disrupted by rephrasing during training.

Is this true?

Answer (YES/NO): NO